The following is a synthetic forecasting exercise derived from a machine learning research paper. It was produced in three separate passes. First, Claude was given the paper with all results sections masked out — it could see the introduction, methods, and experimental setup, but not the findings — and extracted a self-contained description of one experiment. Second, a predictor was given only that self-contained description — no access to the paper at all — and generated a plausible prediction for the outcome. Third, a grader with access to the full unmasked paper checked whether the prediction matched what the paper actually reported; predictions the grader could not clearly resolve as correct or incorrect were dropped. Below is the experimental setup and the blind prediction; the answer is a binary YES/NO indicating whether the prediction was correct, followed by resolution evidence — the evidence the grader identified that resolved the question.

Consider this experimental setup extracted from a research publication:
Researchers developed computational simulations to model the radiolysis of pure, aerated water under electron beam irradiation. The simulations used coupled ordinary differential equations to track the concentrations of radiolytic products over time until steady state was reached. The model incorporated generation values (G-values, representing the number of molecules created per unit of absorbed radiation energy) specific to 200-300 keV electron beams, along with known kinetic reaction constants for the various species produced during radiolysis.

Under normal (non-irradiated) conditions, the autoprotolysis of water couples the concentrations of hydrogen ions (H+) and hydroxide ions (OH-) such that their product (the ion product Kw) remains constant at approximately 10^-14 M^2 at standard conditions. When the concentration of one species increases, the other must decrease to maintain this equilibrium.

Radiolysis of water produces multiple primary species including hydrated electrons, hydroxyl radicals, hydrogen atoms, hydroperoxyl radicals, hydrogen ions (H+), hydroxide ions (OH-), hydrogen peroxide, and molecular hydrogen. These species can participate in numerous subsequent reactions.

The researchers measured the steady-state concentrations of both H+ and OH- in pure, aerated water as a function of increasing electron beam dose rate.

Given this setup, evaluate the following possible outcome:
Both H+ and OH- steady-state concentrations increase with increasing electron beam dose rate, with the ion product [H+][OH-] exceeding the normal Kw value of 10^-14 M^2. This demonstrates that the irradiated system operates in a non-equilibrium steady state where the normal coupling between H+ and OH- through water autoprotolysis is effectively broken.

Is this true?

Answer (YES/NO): YES